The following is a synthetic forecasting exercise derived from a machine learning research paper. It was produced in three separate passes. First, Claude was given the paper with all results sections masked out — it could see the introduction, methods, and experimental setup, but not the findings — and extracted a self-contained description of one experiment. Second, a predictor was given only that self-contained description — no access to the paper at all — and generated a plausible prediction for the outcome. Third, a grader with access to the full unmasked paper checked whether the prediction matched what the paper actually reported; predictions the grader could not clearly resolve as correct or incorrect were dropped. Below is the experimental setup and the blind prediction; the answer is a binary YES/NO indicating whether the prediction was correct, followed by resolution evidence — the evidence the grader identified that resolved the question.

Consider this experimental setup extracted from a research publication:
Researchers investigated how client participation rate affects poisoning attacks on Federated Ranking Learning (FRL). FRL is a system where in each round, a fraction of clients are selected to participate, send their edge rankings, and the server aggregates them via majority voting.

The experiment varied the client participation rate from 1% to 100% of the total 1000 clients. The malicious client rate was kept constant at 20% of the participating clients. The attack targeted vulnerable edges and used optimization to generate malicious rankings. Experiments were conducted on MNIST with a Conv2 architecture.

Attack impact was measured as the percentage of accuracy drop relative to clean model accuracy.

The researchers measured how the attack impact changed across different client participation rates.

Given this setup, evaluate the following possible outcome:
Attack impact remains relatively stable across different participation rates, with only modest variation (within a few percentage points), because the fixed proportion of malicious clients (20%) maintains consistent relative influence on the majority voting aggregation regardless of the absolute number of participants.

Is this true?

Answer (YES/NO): YES